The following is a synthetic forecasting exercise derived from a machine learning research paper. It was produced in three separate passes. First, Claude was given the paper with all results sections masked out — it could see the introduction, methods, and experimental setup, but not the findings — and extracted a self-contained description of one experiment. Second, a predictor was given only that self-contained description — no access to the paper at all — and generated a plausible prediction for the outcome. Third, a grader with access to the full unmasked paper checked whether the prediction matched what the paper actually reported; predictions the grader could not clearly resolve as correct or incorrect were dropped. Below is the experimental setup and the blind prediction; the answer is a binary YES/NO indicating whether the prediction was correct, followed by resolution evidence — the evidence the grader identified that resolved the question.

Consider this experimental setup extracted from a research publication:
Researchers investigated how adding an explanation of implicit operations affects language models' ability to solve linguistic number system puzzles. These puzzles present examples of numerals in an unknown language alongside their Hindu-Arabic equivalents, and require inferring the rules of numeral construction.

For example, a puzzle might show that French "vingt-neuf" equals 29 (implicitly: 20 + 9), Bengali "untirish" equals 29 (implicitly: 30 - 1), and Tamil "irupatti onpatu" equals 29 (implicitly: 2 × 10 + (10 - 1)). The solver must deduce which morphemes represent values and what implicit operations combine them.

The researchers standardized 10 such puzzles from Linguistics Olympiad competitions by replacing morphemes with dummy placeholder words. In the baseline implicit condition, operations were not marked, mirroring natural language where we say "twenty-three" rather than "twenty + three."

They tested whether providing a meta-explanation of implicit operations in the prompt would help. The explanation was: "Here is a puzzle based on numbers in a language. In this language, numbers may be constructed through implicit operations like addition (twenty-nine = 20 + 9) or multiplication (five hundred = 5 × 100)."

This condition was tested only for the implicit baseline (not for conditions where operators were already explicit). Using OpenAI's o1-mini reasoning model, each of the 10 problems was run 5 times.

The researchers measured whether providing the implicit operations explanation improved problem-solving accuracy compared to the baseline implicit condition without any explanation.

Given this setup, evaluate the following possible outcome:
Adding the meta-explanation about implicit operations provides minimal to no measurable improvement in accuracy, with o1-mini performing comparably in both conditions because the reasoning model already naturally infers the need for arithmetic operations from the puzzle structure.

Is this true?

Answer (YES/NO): NO